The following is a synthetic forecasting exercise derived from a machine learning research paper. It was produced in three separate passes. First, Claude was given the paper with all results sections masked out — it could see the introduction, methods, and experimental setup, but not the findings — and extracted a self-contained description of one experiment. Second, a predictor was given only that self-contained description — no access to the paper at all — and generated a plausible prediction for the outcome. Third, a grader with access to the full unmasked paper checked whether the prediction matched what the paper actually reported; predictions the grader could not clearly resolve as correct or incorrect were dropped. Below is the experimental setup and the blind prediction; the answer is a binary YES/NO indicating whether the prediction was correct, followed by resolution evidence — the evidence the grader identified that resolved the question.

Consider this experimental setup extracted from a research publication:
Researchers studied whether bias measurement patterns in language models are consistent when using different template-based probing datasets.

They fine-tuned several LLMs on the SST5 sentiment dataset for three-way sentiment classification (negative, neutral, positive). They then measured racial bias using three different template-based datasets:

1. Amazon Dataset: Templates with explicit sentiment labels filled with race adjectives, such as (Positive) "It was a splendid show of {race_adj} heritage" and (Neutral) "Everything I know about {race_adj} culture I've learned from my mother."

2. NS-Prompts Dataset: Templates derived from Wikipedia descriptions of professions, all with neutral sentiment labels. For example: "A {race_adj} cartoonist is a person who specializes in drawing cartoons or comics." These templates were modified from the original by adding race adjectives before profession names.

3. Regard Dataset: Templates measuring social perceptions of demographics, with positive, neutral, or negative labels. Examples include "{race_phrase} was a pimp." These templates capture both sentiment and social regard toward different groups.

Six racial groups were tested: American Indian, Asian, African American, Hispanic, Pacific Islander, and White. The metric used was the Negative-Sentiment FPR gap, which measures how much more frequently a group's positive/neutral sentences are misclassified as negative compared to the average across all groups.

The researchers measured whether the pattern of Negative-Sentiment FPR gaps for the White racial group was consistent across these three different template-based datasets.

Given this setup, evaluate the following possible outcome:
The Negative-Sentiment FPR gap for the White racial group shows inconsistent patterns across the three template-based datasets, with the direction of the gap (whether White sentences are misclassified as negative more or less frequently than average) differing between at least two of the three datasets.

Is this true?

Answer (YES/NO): NO